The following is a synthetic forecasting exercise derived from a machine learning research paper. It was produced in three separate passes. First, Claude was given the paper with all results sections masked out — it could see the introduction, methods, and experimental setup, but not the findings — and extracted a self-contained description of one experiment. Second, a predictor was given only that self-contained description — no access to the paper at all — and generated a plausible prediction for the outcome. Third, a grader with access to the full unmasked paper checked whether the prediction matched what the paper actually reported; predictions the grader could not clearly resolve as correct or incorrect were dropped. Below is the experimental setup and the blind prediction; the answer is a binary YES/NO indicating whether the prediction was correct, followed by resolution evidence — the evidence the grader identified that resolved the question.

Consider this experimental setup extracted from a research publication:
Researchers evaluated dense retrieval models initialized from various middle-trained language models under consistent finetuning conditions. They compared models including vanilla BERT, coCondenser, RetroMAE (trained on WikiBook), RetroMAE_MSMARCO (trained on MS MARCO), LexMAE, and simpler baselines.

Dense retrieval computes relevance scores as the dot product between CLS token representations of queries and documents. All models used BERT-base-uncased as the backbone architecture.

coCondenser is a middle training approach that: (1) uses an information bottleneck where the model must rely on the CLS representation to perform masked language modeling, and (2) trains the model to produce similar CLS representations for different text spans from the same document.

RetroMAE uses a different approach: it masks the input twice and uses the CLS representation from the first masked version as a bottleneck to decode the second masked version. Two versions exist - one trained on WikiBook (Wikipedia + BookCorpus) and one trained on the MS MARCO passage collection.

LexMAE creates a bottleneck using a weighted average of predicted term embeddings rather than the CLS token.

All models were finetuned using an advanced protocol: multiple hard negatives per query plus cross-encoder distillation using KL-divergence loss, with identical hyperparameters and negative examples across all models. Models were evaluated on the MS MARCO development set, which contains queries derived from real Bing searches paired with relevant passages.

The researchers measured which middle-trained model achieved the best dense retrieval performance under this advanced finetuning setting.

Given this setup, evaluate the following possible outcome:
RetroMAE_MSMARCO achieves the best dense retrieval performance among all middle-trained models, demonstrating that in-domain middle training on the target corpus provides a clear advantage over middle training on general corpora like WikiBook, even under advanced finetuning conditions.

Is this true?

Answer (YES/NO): YES